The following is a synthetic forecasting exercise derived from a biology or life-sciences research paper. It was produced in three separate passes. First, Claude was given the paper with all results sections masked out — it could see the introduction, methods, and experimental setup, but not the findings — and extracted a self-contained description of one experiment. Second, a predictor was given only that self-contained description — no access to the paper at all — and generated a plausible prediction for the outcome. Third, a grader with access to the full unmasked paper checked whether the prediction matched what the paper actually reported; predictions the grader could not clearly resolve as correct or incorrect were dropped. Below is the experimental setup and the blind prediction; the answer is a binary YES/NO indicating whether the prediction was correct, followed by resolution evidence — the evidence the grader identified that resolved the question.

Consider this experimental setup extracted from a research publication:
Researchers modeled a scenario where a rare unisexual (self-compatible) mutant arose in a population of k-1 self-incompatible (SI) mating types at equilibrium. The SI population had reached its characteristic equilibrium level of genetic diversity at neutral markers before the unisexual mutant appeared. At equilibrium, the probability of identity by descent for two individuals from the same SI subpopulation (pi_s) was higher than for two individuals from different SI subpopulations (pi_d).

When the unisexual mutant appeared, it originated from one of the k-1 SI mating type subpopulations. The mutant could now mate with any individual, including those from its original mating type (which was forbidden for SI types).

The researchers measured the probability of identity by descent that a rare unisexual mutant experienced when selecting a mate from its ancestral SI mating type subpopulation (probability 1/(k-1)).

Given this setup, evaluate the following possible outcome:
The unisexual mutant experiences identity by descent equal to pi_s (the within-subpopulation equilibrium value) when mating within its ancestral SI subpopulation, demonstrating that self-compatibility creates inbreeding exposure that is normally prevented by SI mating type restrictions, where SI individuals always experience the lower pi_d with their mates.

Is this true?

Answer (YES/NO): YES